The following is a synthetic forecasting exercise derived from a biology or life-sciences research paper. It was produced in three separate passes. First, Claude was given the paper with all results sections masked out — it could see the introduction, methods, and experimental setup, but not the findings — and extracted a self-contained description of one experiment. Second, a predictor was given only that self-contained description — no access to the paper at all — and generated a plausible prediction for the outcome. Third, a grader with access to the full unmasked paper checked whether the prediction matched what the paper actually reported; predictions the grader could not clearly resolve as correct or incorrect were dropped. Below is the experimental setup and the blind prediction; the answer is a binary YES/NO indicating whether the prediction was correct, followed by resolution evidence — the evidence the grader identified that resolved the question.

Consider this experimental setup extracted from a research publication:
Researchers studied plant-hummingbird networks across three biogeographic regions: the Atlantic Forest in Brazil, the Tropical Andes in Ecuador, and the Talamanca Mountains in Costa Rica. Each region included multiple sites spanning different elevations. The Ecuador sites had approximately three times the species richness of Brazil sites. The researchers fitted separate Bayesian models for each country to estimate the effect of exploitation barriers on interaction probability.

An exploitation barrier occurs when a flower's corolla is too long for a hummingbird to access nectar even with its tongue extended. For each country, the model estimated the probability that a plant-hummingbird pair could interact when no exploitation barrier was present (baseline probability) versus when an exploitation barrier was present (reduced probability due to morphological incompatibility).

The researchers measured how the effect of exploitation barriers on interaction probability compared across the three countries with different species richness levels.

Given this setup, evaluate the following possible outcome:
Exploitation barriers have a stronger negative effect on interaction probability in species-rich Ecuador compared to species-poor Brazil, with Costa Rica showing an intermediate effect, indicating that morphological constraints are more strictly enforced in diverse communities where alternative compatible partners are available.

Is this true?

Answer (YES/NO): NO